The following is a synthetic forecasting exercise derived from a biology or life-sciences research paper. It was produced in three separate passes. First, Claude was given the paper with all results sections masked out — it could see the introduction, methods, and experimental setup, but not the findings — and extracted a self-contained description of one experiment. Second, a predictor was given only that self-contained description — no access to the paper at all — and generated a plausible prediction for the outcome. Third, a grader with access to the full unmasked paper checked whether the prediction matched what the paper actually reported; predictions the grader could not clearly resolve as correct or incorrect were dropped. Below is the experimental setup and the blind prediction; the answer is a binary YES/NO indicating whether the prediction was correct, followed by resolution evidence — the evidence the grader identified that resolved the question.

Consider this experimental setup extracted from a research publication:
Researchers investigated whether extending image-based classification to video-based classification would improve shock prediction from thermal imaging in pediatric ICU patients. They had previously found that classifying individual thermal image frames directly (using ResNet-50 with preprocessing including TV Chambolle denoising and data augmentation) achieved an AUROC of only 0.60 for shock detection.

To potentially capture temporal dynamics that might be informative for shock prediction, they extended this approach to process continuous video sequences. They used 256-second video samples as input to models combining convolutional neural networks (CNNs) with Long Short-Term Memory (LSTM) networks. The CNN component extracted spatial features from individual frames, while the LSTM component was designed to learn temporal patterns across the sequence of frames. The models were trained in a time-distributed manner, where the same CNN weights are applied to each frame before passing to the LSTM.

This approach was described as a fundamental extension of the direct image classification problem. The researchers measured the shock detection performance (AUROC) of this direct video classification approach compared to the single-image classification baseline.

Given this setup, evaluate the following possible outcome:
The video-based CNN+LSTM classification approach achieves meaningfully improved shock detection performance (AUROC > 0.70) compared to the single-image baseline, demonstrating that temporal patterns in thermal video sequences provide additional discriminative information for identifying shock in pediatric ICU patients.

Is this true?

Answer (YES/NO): NO